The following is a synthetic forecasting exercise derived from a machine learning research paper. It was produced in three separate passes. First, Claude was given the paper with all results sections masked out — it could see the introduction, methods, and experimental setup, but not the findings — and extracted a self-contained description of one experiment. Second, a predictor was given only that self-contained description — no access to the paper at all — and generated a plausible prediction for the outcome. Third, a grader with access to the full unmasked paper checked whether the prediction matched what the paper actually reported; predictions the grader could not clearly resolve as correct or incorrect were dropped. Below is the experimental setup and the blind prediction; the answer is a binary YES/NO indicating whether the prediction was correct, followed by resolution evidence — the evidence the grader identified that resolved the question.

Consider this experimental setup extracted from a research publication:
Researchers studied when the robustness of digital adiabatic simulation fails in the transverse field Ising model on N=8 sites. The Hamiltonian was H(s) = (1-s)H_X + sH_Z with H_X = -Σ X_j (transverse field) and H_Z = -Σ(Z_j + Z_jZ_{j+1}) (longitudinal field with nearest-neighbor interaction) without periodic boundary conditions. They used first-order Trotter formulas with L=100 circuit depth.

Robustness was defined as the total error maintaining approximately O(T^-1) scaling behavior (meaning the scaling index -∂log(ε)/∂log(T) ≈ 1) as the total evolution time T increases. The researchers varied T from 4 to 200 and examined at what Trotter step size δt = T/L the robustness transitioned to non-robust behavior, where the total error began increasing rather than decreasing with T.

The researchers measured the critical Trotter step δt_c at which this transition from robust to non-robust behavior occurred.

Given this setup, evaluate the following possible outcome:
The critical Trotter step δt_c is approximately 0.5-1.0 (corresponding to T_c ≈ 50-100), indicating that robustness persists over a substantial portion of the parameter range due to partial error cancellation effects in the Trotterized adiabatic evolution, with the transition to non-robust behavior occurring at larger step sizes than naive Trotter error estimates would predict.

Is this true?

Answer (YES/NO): YES